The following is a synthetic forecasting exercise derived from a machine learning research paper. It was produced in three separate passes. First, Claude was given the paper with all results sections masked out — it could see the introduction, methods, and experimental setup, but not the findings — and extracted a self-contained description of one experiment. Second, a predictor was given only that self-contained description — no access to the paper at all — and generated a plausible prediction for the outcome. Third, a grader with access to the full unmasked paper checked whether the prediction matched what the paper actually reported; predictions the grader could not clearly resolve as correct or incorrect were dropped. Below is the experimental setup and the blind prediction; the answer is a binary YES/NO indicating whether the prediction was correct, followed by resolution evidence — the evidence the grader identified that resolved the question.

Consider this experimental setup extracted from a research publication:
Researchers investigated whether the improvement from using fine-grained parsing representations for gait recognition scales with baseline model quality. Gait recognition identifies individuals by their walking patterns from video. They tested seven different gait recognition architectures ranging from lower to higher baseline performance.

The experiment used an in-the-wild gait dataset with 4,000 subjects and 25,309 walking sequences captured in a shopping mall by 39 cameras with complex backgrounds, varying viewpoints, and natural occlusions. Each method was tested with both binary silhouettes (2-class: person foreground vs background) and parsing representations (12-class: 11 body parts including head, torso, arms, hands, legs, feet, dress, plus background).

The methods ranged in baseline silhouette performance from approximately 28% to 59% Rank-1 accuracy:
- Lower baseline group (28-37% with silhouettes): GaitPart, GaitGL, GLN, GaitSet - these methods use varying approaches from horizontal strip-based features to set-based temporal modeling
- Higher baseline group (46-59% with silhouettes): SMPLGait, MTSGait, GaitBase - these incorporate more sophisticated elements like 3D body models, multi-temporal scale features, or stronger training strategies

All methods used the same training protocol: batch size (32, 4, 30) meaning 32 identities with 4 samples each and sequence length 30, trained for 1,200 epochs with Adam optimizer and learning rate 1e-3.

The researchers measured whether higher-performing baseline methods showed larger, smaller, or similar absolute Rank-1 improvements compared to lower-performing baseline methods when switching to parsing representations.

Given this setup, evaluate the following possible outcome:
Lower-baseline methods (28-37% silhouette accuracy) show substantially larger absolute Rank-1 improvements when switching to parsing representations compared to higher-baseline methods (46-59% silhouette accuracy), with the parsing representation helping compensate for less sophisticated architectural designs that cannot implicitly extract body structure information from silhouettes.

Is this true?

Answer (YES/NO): YES